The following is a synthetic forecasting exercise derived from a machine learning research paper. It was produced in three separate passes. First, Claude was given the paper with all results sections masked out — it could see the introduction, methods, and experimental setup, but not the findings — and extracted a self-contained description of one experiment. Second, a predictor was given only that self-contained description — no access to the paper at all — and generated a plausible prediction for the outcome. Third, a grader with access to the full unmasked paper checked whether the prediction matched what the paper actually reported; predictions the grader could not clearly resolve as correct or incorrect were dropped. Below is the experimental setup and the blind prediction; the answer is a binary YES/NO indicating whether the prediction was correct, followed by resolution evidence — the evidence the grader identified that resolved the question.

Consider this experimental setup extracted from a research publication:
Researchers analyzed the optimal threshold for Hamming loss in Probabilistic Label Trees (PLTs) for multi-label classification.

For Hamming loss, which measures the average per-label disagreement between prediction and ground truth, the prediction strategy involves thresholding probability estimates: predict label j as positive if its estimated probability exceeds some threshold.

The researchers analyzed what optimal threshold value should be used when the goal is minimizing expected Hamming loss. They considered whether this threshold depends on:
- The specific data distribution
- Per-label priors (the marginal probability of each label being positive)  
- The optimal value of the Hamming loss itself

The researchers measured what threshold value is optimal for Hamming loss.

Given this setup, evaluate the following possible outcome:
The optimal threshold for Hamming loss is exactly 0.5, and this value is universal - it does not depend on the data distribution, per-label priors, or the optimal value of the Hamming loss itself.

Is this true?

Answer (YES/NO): YES